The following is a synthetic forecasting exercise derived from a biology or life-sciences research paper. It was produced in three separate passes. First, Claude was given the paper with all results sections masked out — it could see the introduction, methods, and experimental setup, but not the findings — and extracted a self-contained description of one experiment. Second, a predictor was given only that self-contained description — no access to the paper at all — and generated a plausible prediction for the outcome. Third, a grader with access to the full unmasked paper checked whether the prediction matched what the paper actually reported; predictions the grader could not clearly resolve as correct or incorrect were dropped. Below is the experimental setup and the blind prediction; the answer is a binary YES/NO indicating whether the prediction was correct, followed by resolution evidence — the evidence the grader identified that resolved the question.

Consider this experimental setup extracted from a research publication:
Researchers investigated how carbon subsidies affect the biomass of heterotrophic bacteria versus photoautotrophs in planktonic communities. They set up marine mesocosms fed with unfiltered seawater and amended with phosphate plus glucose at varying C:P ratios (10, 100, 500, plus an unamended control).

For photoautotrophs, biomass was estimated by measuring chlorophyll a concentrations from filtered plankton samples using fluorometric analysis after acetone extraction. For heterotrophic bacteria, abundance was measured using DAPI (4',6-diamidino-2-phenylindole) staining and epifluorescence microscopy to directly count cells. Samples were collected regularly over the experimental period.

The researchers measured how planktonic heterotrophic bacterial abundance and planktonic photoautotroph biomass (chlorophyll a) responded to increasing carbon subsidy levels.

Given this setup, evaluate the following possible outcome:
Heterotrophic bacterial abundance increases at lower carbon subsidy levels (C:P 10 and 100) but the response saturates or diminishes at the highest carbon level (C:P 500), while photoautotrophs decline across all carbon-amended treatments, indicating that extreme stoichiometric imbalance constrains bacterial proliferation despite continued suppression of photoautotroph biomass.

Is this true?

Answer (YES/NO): NO